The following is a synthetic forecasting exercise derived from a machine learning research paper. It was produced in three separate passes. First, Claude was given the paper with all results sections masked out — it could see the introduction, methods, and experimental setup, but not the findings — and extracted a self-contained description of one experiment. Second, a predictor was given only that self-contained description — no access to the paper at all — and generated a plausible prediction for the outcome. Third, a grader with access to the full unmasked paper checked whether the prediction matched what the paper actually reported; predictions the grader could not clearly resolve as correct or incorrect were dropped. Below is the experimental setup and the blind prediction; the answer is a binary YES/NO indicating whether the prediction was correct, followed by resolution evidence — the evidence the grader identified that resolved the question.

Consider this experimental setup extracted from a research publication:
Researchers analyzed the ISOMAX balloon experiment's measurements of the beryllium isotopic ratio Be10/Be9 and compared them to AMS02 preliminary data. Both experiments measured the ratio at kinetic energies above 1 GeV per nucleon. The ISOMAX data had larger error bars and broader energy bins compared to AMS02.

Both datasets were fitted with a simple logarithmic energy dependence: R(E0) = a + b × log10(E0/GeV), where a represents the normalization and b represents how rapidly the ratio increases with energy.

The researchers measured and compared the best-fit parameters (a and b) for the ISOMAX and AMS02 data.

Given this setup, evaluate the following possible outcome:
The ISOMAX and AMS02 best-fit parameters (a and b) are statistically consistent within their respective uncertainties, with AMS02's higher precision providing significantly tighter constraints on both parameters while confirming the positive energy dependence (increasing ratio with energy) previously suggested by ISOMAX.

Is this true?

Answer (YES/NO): YES